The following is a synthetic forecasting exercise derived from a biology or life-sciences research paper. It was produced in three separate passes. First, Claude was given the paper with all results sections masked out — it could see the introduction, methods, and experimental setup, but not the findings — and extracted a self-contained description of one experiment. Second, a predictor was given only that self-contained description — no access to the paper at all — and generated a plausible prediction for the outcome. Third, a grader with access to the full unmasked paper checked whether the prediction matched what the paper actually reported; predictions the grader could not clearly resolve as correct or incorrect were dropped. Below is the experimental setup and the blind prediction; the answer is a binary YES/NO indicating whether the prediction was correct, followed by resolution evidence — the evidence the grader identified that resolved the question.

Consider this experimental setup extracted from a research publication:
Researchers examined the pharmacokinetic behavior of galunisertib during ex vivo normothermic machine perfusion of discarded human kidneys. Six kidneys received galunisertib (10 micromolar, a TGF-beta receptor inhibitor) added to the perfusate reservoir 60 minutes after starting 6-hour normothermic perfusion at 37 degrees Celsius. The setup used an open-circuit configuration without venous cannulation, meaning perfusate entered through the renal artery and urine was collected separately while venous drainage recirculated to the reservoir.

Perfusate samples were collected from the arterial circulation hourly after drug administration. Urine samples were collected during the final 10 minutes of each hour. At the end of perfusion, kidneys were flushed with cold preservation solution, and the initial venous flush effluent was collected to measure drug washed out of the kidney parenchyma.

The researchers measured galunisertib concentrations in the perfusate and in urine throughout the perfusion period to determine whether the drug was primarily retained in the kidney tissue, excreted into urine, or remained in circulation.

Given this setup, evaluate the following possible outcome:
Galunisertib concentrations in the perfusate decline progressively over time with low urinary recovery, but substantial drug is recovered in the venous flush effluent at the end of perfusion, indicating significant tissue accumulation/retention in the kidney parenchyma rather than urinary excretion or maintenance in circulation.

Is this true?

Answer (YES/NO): NO